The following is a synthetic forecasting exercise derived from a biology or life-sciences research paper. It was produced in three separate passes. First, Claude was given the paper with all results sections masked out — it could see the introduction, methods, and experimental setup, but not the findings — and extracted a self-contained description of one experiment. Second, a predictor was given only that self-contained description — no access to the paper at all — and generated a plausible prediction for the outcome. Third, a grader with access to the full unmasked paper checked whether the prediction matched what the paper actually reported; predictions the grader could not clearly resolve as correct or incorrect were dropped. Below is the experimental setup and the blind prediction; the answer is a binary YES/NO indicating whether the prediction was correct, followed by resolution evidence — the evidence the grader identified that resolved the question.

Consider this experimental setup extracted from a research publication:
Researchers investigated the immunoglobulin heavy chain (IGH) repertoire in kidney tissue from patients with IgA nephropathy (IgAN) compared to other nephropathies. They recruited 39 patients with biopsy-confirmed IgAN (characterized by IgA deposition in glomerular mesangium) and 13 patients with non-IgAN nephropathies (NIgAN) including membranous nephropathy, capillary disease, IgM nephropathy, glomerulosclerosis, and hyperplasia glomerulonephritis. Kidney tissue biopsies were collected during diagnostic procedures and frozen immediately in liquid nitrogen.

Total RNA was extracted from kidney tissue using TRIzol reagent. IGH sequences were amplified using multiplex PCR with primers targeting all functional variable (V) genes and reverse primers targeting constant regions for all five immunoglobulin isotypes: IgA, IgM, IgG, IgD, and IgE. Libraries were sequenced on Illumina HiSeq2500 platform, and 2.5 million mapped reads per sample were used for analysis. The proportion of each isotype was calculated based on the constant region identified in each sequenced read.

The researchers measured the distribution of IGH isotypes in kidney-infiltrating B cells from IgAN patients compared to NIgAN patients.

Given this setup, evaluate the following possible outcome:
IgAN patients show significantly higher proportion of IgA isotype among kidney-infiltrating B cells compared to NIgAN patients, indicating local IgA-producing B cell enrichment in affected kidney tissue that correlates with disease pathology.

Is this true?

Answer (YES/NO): NO